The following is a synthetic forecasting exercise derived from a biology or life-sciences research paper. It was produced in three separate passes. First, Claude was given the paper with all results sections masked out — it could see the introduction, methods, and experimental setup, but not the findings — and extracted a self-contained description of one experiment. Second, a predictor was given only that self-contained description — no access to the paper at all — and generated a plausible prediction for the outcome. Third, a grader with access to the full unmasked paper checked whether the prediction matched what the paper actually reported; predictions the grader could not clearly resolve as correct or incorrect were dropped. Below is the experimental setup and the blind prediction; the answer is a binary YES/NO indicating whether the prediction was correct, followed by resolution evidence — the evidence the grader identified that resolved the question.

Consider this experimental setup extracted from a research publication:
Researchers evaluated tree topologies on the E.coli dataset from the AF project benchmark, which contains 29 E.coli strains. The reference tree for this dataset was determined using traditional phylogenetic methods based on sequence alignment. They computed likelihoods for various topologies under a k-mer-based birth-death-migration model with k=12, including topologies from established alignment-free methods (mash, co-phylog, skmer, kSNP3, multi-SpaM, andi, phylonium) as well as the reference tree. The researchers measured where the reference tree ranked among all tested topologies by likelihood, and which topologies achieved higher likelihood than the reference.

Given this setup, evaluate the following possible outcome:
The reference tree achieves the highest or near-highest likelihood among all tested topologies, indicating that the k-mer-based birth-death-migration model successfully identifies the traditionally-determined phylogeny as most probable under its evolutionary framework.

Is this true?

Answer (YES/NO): NO